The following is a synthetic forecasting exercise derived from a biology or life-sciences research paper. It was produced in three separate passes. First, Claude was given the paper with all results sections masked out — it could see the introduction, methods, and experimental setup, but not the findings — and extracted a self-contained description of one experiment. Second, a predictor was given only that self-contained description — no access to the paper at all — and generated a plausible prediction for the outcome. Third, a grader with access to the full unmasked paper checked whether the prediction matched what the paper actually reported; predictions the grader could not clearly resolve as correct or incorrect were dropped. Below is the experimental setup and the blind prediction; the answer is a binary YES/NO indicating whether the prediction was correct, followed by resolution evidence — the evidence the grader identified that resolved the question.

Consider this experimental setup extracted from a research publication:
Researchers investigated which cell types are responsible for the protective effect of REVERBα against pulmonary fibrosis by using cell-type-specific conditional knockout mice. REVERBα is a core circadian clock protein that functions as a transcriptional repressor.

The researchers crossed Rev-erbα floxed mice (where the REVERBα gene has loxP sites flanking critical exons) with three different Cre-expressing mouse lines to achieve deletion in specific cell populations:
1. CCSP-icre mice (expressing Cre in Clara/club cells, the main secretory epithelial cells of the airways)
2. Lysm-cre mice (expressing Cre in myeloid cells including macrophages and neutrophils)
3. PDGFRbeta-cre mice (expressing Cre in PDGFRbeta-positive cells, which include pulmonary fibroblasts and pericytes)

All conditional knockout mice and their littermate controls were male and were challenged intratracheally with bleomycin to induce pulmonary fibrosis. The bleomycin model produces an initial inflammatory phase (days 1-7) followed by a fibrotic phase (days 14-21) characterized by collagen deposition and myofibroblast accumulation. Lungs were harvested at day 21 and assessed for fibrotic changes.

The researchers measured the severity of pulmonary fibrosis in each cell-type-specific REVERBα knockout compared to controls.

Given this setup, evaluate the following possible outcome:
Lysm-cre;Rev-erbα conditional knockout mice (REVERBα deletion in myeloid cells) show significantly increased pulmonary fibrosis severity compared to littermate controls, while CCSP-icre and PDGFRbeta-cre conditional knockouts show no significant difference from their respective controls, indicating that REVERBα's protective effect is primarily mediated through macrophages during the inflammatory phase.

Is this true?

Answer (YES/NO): NO